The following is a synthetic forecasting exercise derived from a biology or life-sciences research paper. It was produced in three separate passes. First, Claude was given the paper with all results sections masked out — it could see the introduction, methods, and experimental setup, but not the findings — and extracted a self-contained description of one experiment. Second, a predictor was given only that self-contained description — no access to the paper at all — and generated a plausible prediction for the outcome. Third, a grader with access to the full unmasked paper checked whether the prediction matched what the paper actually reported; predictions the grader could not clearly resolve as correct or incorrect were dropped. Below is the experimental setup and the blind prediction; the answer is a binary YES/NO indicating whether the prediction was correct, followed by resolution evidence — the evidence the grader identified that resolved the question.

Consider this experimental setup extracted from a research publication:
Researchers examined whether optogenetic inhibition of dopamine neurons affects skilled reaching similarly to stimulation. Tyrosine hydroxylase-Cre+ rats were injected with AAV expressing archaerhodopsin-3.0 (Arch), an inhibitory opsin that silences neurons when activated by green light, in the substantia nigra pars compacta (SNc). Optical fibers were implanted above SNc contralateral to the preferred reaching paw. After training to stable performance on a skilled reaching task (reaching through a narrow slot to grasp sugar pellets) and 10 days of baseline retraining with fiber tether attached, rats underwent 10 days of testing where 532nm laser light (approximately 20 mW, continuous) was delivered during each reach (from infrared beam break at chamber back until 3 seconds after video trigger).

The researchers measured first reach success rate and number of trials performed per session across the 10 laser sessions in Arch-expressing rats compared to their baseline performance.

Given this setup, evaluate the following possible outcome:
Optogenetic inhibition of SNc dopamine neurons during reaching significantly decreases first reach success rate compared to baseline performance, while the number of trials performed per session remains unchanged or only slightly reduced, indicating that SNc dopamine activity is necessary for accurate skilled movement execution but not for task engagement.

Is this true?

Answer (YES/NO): NO